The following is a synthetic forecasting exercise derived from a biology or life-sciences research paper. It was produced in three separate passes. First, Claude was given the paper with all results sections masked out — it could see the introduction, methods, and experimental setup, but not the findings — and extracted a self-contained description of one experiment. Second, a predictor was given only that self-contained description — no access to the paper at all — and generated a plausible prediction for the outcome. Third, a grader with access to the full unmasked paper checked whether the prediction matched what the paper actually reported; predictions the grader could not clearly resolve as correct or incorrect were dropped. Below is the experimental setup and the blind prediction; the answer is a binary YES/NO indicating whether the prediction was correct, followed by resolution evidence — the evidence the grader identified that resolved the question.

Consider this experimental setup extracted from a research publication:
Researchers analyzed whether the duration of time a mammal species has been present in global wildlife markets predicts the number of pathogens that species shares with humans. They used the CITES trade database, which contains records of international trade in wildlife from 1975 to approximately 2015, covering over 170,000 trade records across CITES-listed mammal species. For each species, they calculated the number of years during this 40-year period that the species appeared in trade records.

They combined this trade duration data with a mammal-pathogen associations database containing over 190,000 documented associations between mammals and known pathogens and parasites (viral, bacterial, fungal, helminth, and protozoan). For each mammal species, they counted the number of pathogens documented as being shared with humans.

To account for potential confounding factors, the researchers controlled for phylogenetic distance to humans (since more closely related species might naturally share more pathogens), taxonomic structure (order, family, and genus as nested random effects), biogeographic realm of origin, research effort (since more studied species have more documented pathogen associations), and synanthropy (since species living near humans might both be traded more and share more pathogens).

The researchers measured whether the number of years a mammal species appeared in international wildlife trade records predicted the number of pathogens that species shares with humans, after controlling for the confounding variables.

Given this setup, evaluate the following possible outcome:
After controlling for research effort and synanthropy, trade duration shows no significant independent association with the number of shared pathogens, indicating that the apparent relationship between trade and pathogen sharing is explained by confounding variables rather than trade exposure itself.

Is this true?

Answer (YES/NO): NO